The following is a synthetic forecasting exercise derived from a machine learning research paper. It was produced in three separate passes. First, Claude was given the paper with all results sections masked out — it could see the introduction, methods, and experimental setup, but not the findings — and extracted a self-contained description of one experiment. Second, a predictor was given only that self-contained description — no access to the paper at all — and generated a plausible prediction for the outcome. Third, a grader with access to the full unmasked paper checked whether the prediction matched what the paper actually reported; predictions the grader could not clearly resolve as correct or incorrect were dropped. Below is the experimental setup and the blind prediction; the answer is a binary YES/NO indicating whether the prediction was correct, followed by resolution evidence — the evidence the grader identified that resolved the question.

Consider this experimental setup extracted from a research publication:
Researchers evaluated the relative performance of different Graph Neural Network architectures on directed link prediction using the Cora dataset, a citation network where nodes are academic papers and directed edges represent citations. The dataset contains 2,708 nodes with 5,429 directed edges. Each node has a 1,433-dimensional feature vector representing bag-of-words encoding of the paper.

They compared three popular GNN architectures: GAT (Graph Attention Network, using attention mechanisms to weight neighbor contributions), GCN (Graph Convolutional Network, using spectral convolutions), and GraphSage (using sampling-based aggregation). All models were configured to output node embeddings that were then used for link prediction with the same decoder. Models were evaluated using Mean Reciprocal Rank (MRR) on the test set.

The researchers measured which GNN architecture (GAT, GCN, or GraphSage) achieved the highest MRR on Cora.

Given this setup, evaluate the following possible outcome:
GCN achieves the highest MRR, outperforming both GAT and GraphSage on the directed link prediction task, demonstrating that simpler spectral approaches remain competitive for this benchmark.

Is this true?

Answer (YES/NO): NO